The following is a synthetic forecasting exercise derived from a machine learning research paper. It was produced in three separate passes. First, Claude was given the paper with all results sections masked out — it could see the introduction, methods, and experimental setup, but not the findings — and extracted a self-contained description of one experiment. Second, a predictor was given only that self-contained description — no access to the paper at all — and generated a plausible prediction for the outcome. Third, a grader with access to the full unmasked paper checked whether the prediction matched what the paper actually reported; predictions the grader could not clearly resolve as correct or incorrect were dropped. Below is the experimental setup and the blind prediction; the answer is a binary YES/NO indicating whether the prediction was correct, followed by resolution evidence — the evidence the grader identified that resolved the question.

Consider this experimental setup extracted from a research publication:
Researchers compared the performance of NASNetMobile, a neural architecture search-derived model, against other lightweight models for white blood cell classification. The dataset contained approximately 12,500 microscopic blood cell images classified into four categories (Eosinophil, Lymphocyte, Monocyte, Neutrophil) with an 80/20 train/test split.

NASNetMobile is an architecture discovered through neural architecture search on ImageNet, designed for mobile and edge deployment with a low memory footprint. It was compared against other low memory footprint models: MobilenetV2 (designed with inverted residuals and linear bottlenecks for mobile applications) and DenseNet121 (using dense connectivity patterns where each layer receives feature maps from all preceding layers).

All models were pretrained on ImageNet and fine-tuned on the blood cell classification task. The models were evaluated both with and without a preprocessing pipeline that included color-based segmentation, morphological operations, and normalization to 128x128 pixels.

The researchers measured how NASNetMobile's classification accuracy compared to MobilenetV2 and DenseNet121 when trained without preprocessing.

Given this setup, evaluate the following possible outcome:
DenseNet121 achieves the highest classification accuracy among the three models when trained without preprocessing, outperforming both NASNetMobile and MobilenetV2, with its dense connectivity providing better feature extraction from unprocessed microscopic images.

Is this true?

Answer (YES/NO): YES